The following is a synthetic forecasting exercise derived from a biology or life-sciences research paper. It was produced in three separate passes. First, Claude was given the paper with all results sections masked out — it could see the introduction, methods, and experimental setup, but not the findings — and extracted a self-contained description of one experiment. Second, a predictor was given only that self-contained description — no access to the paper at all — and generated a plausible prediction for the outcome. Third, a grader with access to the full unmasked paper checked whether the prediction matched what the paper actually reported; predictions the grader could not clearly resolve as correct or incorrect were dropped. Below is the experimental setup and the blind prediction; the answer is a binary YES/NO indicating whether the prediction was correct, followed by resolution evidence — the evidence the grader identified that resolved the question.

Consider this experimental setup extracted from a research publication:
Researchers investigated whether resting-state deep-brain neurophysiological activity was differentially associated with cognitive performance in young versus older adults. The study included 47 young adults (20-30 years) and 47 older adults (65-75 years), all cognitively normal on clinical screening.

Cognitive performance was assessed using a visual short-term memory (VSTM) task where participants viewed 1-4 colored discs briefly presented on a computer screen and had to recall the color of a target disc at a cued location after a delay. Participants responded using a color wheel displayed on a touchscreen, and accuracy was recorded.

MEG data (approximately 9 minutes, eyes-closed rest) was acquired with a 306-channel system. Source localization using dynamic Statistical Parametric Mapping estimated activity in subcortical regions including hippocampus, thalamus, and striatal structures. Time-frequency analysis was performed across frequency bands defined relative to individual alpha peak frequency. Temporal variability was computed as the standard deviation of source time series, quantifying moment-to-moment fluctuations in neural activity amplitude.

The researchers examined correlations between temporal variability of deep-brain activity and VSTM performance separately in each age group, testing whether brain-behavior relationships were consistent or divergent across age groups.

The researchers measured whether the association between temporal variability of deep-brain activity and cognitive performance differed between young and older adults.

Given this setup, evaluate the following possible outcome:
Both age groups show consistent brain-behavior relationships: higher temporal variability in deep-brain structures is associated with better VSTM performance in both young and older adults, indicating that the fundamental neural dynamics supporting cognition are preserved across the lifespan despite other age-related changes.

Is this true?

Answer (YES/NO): NO